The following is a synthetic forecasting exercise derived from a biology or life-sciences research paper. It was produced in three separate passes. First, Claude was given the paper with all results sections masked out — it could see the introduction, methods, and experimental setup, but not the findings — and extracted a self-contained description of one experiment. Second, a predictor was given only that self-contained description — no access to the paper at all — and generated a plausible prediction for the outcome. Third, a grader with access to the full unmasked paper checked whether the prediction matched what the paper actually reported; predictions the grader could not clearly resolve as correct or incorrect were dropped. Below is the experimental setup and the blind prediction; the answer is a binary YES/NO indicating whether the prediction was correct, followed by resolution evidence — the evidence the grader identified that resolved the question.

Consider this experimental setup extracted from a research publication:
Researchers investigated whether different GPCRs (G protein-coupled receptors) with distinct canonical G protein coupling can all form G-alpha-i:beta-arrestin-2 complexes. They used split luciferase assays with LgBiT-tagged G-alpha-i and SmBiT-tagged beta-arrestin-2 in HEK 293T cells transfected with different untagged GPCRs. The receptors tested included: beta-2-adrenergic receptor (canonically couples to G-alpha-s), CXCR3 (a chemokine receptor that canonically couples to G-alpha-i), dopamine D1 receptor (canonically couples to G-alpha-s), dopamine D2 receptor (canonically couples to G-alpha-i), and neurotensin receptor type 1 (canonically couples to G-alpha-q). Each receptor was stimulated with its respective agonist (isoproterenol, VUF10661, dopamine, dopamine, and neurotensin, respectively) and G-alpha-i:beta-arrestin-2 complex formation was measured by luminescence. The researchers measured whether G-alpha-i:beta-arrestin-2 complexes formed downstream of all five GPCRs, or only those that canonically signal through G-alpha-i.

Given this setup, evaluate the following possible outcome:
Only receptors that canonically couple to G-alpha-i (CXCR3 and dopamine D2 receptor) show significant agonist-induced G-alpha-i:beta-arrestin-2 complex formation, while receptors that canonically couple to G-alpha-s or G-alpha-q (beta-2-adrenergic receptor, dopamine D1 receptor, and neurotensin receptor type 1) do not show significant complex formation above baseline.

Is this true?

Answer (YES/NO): NO